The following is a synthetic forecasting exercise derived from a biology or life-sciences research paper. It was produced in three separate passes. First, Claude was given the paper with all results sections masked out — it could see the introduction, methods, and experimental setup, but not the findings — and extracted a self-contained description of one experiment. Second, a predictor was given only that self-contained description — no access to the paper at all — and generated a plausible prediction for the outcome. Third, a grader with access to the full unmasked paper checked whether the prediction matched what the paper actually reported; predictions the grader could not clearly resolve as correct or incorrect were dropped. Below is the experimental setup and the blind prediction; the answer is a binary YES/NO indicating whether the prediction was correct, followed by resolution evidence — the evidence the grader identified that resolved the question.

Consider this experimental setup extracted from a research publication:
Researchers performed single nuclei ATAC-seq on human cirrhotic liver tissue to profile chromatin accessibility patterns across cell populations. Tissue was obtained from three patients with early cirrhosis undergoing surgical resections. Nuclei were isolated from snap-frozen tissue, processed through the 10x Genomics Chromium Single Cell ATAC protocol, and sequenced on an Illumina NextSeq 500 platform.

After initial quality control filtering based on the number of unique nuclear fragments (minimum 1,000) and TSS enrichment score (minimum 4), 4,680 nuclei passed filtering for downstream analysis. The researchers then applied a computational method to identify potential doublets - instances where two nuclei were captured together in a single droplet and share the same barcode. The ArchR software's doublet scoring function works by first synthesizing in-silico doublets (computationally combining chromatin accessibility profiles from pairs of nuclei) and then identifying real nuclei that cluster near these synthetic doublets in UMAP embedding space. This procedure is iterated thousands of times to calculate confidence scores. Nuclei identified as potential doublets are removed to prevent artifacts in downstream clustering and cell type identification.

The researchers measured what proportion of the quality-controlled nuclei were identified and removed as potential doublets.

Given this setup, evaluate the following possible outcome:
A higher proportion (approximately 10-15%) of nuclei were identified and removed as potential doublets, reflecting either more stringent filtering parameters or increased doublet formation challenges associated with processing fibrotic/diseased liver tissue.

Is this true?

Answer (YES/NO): NO